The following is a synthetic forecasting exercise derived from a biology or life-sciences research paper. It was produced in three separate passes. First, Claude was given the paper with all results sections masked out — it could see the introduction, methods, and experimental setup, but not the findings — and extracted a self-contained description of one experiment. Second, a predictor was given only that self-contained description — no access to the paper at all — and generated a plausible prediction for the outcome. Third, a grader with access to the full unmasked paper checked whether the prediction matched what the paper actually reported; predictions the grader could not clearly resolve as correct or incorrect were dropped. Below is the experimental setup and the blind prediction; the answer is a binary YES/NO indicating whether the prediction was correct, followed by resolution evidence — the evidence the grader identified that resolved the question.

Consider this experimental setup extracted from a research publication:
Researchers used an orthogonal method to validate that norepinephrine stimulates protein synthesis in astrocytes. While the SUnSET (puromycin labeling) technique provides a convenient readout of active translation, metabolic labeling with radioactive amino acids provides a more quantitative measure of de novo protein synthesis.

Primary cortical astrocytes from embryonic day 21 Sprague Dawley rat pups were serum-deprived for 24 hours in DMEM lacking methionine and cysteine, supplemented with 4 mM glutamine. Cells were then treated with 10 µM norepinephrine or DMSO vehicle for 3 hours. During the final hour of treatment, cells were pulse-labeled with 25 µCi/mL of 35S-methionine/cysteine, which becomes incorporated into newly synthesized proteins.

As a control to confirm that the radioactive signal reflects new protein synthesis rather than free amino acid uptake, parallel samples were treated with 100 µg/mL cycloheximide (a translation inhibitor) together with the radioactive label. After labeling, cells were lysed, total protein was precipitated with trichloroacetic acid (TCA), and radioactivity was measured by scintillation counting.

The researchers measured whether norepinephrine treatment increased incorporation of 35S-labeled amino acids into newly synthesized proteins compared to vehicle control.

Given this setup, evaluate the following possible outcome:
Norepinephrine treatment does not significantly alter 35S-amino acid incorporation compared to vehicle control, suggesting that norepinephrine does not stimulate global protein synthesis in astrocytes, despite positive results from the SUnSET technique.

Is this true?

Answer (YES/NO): NO